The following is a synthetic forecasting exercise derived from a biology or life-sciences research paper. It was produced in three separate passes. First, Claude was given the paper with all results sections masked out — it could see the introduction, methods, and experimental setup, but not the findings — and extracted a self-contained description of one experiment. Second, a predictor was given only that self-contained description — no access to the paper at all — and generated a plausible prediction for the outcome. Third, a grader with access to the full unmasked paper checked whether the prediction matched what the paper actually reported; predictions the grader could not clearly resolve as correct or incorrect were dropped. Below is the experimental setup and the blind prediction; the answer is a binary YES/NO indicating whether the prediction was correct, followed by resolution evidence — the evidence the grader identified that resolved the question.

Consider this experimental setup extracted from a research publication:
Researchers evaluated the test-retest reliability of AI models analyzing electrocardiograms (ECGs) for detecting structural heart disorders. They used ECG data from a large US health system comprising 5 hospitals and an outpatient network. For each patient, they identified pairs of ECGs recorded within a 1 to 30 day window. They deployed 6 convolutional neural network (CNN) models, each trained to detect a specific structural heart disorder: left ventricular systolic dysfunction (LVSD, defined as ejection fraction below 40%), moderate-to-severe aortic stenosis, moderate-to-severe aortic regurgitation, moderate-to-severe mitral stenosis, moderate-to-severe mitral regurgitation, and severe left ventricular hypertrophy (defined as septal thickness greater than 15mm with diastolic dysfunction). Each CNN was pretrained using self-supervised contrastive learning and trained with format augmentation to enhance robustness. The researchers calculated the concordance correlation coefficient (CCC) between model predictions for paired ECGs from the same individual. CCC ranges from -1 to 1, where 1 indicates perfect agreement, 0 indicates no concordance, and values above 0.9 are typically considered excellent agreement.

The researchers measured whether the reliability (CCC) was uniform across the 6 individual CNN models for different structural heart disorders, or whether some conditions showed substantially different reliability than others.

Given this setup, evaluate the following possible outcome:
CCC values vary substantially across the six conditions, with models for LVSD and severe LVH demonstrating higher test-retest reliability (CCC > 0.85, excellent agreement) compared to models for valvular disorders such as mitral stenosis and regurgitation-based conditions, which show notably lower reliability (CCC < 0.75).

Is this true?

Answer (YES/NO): NO